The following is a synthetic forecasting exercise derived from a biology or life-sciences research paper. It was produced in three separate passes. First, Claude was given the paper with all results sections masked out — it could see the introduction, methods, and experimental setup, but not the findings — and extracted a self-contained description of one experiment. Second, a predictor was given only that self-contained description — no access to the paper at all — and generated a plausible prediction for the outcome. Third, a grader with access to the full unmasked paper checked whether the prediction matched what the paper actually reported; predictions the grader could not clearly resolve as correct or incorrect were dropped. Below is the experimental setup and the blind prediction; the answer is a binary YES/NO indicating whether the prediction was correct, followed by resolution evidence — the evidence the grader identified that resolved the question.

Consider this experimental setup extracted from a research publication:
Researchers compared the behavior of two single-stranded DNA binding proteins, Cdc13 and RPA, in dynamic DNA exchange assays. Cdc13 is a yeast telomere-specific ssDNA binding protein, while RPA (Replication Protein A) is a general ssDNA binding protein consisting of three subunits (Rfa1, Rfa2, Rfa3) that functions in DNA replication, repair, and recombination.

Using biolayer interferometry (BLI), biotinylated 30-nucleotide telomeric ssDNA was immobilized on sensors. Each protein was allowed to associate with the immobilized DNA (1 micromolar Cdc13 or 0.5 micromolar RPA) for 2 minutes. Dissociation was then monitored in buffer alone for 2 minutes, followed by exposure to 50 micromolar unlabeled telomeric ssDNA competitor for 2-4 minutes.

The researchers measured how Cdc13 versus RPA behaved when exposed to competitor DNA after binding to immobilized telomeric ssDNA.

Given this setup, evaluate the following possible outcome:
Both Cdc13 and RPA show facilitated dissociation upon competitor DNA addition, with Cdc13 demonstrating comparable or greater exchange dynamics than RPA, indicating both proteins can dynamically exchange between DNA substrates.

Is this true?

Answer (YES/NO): YES